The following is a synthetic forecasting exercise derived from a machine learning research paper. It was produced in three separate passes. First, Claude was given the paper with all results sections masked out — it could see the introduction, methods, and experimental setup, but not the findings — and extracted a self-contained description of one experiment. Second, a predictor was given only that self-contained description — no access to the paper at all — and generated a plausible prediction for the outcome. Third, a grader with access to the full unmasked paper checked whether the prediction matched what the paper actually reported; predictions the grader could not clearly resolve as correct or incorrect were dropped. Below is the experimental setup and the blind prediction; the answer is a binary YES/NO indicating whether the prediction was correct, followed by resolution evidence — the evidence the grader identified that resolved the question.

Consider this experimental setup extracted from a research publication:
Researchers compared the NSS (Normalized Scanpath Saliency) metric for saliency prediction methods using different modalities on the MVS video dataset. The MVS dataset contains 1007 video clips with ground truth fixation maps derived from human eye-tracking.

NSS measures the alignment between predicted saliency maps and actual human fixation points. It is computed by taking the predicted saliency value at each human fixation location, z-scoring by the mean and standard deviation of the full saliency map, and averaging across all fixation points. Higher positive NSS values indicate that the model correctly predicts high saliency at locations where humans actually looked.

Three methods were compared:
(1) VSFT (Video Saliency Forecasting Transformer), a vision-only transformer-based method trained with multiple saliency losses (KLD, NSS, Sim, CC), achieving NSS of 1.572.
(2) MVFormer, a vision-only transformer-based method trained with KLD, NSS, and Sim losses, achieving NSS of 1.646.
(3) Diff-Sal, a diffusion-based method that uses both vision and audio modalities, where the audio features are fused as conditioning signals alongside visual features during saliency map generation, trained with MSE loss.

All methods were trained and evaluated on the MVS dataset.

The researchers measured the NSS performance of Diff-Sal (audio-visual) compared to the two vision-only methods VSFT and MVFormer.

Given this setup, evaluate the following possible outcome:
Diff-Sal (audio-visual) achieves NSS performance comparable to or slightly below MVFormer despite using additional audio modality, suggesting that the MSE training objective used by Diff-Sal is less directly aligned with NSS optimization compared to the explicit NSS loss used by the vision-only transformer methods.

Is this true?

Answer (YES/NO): YES